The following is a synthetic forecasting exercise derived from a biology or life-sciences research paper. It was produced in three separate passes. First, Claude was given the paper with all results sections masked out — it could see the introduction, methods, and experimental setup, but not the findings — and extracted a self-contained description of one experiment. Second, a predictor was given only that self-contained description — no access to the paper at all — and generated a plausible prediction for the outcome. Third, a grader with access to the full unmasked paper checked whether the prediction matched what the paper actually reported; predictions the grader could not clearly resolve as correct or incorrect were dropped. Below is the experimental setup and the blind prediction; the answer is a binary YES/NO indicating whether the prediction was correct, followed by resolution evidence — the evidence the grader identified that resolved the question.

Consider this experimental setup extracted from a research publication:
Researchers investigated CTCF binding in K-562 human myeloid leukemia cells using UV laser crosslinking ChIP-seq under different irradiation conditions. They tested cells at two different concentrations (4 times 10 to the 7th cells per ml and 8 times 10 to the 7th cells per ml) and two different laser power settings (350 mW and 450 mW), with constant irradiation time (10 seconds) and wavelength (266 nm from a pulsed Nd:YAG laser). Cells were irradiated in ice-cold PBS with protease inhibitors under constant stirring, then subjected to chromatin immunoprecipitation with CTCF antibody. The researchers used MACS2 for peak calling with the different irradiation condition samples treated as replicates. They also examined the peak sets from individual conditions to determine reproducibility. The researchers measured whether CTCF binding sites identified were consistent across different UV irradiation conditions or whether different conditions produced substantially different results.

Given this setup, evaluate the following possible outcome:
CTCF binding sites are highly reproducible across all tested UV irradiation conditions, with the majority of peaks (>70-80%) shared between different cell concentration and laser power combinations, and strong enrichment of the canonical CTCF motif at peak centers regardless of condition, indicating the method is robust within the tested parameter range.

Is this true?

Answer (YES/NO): NO